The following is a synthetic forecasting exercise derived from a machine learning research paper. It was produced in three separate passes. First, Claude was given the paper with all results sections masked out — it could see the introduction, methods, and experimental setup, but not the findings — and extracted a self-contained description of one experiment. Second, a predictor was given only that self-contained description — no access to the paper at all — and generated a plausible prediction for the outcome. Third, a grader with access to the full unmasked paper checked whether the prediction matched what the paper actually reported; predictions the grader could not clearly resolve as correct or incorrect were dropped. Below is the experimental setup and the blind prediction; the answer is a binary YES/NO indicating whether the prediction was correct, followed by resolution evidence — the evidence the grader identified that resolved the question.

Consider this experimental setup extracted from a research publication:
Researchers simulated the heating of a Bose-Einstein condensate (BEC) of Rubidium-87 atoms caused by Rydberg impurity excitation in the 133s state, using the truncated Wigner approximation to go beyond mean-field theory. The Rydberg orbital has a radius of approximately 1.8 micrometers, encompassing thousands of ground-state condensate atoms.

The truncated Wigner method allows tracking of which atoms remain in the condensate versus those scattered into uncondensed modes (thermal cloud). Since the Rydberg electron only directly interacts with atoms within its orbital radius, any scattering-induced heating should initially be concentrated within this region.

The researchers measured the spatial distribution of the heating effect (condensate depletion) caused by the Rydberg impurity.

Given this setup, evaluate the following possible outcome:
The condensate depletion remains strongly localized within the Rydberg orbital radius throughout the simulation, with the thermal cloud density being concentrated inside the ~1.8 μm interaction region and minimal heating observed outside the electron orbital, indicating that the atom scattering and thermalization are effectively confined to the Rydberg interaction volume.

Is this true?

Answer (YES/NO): YES